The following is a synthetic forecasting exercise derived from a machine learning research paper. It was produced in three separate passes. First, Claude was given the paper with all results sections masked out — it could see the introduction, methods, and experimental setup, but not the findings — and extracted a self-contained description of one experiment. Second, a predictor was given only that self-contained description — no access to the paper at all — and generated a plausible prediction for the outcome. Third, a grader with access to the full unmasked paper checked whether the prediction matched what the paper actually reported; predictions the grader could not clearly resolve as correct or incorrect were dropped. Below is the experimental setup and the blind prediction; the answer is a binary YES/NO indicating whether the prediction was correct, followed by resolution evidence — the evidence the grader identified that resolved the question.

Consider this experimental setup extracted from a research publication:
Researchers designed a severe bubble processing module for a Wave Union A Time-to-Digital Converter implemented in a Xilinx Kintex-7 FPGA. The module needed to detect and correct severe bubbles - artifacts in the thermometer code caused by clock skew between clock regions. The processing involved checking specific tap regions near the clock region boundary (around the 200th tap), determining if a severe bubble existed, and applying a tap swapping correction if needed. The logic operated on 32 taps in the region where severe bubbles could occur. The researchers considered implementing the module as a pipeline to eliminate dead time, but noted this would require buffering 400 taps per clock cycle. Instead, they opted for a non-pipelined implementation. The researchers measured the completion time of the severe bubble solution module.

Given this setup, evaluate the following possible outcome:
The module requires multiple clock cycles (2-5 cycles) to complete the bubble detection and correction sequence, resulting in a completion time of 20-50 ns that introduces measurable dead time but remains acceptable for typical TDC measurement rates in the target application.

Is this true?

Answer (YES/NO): NO